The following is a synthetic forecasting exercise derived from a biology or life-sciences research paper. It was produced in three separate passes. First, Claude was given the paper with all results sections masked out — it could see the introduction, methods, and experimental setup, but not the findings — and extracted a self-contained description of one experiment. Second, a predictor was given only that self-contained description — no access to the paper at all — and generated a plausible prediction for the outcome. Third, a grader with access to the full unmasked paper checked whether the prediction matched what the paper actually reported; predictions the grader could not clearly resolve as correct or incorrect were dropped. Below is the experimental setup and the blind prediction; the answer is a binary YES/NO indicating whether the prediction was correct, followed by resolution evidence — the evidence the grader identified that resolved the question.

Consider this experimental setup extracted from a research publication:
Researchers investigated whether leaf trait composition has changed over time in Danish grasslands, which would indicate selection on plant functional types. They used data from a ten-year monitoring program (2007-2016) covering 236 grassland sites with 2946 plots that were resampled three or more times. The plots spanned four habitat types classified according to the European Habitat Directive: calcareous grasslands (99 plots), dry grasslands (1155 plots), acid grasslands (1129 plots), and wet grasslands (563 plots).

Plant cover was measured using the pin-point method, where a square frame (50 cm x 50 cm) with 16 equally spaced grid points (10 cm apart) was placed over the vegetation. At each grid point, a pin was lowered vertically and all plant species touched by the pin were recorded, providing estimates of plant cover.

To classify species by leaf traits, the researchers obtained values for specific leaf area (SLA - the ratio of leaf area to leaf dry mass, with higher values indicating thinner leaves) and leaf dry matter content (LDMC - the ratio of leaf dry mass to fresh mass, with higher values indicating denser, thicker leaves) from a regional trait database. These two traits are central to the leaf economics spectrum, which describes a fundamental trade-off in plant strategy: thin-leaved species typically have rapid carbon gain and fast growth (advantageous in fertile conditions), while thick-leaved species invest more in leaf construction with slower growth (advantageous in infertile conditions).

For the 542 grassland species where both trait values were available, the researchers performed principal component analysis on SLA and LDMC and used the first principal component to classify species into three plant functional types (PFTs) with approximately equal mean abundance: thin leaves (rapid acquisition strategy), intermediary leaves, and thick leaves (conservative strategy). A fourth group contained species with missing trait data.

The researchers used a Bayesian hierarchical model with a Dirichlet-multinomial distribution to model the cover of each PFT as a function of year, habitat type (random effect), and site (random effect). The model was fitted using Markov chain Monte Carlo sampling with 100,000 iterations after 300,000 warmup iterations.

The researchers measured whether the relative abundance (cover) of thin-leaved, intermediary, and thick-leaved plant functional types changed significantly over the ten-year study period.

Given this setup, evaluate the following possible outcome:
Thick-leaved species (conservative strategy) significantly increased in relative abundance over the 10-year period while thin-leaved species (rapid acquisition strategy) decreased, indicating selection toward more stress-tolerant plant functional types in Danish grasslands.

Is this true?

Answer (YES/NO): NO